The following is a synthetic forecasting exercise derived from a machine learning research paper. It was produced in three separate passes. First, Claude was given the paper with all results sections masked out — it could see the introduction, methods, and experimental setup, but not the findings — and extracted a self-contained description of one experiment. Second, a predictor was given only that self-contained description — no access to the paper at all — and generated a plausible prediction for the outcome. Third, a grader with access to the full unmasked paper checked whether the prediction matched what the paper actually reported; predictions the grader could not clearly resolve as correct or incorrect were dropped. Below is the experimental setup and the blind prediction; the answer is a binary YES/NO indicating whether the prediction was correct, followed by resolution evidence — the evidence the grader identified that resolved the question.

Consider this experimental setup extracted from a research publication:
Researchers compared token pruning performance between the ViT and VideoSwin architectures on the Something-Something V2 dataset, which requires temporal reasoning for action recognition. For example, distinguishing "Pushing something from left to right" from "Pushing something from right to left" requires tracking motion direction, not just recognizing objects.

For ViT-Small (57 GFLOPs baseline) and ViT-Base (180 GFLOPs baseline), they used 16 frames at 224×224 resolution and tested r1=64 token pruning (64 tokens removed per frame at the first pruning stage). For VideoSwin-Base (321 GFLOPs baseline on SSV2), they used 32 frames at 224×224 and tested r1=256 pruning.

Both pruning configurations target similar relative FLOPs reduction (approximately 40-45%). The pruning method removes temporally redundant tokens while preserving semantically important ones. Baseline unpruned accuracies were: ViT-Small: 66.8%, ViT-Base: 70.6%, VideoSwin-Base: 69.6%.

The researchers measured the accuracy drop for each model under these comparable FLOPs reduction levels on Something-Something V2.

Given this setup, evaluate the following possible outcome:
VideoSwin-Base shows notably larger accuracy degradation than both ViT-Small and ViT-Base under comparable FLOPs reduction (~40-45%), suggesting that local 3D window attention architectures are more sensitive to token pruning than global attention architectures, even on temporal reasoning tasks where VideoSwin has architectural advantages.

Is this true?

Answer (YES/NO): NO